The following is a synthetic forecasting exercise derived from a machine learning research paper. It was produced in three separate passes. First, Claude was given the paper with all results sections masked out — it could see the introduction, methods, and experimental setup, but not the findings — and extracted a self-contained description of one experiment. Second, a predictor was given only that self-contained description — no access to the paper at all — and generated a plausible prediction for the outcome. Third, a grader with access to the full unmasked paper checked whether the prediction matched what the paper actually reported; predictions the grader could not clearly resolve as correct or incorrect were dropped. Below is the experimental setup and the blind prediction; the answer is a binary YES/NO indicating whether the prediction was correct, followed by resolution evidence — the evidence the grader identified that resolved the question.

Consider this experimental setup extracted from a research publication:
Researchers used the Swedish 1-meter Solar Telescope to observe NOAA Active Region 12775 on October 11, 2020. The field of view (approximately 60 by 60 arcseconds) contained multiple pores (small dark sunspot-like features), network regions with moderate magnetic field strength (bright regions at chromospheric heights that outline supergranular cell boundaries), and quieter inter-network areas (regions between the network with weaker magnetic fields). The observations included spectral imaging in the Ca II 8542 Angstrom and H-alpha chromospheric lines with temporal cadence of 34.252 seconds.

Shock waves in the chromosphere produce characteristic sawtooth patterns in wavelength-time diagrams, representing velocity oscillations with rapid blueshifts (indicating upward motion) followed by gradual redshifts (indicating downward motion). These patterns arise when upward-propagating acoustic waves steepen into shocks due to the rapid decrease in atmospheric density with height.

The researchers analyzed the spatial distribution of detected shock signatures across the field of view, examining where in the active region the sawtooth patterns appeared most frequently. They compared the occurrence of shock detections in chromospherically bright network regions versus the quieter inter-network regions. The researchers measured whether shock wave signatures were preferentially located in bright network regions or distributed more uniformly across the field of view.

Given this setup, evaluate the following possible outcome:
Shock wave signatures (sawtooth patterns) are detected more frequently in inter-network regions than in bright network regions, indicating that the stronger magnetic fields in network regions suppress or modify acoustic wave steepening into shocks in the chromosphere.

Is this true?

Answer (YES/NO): NO